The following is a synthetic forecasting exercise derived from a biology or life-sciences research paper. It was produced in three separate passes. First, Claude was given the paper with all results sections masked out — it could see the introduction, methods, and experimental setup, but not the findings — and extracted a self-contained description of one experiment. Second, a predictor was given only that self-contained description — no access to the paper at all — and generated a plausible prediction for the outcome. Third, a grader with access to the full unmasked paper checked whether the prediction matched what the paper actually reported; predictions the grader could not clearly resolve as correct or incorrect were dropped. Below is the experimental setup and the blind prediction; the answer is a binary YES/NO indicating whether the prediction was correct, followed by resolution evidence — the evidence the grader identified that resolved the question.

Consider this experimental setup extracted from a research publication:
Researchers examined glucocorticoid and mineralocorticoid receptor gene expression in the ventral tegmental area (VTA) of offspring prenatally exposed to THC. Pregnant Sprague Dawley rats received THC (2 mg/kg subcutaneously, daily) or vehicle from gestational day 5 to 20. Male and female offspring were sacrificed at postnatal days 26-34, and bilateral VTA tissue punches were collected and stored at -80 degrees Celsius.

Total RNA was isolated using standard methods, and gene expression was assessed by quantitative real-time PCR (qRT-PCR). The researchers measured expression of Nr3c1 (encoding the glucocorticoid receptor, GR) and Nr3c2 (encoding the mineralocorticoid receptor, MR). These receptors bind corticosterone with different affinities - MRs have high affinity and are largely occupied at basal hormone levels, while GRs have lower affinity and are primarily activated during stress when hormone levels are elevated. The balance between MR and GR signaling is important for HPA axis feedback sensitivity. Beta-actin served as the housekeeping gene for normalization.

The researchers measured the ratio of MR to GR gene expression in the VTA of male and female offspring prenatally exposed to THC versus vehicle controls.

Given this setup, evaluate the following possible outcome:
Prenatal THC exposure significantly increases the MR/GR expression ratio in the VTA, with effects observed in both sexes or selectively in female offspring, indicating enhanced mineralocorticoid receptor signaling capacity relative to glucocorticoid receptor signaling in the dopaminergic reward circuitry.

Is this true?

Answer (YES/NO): NO